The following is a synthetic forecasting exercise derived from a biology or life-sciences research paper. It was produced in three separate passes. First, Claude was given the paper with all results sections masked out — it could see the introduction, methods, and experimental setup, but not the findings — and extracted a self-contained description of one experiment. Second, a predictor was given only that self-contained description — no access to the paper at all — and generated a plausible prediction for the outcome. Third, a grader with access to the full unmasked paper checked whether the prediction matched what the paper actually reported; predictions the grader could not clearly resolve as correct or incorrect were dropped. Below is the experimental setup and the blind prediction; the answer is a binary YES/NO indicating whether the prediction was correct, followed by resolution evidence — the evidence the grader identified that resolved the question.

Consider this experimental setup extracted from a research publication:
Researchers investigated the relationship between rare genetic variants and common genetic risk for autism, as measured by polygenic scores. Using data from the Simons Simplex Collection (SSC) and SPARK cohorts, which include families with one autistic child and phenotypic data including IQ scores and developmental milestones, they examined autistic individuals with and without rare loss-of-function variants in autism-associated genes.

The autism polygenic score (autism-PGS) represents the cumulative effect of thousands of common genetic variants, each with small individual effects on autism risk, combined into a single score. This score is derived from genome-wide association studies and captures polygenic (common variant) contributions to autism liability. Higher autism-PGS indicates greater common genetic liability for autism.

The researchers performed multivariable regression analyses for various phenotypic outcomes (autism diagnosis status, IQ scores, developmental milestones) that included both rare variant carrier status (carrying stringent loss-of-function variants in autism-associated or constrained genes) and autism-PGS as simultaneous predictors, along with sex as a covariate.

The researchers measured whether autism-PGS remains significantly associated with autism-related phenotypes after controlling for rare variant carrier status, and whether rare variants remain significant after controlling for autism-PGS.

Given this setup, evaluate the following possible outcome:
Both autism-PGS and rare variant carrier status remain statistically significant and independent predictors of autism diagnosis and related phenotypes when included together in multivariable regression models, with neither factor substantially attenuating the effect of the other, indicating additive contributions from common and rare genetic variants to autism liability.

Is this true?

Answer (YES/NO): YES